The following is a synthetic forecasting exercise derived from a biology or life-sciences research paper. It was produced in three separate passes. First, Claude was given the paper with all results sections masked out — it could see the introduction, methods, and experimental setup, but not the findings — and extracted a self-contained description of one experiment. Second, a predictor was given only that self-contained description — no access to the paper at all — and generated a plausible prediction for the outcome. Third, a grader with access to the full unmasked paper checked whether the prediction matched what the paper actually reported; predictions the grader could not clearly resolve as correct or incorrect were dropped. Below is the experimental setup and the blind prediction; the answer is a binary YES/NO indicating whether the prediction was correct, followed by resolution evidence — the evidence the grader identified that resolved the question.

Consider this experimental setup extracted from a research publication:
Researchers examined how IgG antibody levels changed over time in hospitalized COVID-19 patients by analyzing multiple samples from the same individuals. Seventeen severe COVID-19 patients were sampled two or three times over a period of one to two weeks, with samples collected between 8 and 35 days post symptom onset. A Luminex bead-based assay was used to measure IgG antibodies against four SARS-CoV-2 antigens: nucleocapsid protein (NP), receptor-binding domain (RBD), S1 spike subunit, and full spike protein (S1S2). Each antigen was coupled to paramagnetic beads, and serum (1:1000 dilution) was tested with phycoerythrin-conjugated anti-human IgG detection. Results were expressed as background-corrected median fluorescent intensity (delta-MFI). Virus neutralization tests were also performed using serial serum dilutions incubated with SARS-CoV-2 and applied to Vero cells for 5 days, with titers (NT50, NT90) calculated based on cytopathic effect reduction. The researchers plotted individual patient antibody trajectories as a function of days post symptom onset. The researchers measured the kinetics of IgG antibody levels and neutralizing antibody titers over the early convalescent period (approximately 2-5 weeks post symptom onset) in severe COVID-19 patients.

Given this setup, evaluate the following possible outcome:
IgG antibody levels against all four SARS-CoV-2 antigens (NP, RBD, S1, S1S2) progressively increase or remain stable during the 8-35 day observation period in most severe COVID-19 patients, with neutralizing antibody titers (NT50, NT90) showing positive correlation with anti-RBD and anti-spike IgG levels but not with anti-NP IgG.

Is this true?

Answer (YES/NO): NO